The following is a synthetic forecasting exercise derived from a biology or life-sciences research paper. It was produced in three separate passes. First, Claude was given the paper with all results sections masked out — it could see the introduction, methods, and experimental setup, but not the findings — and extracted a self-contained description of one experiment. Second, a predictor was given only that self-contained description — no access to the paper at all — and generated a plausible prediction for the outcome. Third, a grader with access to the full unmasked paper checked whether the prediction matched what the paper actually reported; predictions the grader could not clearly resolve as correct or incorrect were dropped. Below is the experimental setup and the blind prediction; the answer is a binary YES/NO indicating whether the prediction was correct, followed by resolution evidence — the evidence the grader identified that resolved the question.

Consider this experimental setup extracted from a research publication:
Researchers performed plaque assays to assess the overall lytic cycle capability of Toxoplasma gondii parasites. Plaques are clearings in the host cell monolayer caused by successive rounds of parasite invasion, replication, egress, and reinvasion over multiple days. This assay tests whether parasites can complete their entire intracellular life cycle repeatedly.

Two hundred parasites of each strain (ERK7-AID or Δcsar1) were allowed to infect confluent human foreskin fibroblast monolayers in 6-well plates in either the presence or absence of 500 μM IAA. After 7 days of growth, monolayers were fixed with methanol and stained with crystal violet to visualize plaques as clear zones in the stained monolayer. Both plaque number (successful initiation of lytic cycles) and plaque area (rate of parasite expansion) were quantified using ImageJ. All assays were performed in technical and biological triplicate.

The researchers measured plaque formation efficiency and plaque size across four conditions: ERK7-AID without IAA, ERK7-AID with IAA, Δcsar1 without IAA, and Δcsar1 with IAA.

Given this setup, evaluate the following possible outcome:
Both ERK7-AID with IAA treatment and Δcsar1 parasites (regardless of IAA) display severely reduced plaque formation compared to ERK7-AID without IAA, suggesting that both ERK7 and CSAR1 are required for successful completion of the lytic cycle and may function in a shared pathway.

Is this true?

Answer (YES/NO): NO